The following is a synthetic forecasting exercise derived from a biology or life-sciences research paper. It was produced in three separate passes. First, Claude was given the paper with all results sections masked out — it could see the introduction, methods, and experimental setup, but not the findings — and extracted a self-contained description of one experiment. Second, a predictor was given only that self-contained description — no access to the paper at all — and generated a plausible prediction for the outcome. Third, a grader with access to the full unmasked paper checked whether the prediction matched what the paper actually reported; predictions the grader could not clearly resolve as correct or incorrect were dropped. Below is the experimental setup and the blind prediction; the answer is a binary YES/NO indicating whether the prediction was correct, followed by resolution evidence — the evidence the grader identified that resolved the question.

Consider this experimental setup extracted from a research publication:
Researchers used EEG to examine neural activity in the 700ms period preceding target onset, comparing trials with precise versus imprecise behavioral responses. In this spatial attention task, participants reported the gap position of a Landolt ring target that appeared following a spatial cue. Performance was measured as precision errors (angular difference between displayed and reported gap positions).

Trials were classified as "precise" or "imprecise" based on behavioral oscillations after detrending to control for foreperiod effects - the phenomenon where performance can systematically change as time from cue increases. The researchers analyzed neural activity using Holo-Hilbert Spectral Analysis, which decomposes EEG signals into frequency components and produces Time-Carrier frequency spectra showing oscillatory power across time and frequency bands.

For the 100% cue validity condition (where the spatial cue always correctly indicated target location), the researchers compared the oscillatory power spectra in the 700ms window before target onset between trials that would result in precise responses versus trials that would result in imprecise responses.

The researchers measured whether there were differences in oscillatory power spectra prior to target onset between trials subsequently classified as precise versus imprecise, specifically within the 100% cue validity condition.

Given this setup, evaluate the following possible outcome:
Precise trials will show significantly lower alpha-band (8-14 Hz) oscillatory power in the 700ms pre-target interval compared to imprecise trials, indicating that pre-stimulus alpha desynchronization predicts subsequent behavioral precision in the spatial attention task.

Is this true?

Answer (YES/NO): NO